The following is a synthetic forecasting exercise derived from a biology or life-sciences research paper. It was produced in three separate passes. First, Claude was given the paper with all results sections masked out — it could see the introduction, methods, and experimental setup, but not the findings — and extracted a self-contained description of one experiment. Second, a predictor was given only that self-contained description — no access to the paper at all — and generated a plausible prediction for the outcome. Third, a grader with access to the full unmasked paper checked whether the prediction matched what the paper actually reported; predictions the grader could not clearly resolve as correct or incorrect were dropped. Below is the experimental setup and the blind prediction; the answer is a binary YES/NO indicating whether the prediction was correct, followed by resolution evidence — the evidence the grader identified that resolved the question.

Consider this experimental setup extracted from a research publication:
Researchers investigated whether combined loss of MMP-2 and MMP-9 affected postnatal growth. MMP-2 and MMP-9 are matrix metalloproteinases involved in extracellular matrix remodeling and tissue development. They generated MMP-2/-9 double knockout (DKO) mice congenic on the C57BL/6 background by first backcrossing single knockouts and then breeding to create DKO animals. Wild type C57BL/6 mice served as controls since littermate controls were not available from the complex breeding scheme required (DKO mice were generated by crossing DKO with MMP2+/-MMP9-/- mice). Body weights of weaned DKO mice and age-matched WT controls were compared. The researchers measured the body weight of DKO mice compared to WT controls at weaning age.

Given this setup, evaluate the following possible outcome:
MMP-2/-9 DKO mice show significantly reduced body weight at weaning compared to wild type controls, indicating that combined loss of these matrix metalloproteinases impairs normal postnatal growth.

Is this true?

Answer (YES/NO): YES